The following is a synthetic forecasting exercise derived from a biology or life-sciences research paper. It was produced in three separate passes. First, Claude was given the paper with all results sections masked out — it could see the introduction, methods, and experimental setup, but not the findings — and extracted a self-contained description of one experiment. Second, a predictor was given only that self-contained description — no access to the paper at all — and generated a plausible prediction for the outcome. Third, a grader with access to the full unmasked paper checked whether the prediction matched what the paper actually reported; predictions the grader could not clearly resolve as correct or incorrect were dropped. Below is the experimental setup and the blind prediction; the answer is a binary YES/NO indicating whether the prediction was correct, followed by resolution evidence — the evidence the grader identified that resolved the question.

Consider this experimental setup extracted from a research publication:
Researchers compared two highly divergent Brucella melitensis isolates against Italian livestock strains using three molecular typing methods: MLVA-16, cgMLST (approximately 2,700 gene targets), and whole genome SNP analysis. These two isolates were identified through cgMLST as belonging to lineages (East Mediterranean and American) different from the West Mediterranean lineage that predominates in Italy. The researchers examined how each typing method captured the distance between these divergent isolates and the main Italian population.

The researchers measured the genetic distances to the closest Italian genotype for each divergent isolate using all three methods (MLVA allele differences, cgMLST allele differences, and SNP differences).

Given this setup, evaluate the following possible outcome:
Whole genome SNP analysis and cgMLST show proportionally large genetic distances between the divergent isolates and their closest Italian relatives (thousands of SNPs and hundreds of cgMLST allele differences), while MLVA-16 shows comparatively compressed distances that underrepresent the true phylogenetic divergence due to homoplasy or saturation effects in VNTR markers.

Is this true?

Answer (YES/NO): NO